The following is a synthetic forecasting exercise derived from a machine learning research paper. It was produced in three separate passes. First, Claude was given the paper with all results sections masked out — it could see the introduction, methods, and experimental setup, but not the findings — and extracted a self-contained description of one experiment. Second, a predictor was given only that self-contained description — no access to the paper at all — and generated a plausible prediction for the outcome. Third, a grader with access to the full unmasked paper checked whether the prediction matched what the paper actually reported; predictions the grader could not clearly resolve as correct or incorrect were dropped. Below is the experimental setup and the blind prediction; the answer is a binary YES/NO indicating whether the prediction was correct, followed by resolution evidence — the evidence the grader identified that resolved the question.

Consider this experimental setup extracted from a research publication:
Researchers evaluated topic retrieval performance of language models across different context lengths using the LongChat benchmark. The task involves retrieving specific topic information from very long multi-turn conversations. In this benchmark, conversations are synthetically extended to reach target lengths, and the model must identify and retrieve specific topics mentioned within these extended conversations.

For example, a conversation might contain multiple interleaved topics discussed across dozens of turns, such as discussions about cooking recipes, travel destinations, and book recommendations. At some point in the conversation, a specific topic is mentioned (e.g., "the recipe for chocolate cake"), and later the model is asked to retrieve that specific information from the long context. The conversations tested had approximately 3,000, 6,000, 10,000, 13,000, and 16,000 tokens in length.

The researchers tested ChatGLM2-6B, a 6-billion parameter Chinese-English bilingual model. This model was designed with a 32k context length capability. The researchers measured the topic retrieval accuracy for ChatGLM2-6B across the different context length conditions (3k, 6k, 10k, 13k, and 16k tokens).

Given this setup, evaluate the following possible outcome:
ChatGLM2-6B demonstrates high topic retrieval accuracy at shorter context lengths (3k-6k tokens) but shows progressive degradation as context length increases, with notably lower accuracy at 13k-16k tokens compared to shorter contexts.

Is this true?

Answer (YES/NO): NO